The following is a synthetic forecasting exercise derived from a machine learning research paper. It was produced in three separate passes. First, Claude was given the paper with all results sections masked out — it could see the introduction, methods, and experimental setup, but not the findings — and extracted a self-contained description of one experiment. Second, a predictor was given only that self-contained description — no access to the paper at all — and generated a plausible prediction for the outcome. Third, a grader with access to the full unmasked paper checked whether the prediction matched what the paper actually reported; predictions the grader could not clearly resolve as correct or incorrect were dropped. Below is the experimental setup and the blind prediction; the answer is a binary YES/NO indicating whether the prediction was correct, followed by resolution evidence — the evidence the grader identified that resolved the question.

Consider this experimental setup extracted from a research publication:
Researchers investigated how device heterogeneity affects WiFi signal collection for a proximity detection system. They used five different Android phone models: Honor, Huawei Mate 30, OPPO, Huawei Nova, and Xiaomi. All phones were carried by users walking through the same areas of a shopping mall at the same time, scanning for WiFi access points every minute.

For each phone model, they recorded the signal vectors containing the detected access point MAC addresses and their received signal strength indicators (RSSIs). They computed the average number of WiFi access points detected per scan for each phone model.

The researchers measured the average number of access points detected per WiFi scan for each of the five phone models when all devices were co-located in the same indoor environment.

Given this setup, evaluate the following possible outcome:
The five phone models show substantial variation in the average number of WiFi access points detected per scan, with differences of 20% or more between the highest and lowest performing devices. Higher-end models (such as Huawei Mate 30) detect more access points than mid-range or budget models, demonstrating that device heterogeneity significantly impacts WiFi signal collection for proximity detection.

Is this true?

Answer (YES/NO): NO